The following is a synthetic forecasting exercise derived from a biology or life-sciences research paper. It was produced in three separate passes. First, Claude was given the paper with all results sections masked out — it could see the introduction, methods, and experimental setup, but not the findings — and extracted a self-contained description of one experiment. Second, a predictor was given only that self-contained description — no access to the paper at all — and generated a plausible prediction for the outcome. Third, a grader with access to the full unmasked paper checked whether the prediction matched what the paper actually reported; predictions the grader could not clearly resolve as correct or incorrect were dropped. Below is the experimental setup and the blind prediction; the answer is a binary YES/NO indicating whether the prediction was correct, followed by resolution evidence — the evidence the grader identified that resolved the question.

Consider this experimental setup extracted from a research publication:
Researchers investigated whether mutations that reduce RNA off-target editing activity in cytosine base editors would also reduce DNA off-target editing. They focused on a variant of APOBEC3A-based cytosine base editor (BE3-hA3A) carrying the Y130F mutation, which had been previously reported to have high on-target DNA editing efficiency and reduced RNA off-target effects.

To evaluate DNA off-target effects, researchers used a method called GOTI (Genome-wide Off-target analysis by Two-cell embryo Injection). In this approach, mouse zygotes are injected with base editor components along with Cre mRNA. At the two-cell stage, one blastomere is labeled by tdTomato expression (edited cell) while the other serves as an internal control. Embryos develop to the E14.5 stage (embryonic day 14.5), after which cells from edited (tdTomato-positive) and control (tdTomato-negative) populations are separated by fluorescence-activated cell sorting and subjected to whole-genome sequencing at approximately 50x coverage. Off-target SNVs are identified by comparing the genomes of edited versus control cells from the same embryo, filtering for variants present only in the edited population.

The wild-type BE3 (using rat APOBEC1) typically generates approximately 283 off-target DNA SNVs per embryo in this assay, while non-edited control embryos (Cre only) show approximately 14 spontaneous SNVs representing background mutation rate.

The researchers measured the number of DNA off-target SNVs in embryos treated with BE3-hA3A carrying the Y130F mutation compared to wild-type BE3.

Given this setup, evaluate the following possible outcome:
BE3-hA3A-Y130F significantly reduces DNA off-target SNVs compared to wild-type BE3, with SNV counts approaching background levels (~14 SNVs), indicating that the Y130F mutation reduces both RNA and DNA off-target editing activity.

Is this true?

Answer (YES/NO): NO